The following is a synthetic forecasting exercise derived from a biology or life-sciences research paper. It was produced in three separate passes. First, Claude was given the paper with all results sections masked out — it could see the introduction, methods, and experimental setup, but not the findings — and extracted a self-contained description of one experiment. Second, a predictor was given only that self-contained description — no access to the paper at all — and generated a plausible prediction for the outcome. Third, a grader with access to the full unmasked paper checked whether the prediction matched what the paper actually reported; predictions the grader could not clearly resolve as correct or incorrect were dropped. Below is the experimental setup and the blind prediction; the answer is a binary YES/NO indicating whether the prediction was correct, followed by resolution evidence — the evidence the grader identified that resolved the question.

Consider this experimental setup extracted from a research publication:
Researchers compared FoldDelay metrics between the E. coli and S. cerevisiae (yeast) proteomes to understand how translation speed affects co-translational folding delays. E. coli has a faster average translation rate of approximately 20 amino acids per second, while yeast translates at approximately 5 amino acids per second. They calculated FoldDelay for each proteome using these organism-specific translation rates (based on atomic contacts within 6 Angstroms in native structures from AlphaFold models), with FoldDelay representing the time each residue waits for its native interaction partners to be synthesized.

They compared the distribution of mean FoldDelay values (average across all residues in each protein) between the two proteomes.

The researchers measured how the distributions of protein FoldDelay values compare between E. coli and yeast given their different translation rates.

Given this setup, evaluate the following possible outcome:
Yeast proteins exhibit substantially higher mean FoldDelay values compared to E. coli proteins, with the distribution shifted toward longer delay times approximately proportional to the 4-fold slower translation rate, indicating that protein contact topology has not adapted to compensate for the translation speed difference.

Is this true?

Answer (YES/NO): YES